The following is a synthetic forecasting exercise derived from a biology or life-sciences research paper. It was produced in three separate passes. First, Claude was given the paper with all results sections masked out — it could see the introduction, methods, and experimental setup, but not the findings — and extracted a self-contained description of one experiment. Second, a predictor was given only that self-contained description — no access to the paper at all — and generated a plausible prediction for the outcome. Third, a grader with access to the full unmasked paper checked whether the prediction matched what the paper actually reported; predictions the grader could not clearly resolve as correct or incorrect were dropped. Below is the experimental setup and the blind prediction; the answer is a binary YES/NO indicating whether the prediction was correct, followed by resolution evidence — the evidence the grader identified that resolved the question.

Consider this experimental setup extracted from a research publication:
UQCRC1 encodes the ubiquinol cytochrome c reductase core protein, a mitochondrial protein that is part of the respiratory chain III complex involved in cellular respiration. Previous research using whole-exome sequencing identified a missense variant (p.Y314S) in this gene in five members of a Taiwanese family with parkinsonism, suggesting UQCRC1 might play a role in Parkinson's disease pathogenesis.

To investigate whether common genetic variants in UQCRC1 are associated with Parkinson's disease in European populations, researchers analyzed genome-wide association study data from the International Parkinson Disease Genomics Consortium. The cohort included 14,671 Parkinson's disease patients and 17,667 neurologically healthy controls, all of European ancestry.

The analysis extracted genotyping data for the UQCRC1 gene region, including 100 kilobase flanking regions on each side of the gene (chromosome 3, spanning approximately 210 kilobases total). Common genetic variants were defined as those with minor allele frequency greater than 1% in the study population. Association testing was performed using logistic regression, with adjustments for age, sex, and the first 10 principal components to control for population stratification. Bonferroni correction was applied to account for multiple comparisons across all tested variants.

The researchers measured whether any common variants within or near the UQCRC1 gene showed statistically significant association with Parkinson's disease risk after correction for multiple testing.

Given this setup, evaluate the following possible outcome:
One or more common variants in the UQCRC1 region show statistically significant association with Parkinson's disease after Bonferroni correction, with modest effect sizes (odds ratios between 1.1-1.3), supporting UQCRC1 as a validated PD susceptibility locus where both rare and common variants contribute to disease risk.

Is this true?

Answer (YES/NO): NO